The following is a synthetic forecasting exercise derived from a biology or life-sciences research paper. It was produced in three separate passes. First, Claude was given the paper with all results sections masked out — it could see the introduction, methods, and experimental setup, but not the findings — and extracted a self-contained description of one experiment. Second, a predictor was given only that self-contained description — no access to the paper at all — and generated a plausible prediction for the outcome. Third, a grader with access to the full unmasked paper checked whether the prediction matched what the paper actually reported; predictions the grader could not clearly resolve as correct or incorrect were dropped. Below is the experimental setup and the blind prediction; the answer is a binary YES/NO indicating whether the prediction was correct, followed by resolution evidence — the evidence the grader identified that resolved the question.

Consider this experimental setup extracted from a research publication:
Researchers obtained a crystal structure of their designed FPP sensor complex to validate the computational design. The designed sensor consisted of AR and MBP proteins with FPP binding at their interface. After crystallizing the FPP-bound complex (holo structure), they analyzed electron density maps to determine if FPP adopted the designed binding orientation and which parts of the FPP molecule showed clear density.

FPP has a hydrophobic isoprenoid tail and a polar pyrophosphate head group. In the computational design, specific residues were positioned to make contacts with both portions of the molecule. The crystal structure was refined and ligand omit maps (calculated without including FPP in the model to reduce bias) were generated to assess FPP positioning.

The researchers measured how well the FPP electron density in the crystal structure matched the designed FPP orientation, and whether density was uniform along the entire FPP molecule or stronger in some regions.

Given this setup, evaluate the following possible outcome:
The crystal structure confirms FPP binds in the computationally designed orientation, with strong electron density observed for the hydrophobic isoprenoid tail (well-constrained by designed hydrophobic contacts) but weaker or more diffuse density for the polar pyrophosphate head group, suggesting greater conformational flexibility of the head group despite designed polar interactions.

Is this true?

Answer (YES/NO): NO